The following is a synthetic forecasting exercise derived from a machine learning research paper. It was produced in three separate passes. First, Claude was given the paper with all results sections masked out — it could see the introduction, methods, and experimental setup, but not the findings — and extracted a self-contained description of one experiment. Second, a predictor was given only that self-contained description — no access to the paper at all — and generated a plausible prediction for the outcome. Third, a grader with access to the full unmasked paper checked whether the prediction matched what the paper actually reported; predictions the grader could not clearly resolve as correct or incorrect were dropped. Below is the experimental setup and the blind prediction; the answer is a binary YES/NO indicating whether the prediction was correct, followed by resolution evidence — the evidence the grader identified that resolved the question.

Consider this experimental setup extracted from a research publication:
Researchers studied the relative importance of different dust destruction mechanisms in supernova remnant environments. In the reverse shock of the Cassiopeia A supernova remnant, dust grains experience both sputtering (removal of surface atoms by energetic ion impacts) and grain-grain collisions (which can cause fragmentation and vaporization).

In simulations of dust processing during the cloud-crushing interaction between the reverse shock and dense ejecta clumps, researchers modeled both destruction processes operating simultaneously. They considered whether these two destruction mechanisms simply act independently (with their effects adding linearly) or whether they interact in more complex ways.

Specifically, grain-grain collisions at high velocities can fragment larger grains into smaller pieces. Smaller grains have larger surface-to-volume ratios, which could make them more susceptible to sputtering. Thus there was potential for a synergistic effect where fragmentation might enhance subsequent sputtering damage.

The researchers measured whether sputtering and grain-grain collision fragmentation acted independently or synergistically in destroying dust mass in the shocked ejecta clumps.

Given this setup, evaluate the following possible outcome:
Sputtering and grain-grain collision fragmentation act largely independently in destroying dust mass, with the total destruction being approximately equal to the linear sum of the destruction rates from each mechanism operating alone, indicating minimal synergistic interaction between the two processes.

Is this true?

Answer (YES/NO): NO